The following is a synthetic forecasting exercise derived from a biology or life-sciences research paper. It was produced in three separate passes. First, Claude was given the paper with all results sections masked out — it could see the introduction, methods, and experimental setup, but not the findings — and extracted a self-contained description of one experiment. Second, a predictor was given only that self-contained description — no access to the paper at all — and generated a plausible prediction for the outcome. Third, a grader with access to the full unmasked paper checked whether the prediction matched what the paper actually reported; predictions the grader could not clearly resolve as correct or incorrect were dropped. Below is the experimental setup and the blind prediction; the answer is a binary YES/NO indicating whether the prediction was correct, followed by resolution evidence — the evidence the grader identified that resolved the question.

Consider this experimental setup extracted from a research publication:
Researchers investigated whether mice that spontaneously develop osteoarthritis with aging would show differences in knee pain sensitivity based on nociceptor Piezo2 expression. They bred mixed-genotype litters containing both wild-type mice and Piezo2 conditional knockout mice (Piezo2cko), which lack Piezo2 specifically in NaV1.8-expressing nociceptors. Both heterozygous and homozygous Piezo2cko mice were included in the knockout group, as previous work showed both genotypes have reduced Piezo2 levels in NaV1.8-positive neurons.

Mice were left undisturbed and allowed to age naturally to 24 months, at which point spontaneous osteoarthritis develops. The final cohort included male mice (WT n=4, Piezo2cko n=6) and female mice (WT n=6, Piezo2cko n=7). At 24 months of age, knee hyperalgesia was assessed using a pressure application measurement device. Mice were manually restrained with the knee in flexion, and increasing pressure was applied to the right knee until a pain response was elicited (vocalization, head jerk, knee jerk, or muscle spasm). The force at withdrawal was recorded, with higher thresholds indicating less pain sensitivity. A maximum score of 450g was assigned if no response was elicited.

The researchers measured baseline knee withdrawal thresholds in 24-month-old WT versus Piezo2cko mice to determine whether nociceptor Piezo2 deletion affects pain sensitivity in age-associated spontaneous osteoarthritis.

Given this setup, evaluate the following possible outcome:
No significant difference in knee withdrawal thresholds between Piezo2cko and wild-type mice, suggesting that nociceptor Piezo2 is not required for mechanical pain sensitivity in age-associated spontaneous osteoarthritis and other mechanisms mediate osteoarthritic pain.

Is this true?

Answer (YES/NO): NO